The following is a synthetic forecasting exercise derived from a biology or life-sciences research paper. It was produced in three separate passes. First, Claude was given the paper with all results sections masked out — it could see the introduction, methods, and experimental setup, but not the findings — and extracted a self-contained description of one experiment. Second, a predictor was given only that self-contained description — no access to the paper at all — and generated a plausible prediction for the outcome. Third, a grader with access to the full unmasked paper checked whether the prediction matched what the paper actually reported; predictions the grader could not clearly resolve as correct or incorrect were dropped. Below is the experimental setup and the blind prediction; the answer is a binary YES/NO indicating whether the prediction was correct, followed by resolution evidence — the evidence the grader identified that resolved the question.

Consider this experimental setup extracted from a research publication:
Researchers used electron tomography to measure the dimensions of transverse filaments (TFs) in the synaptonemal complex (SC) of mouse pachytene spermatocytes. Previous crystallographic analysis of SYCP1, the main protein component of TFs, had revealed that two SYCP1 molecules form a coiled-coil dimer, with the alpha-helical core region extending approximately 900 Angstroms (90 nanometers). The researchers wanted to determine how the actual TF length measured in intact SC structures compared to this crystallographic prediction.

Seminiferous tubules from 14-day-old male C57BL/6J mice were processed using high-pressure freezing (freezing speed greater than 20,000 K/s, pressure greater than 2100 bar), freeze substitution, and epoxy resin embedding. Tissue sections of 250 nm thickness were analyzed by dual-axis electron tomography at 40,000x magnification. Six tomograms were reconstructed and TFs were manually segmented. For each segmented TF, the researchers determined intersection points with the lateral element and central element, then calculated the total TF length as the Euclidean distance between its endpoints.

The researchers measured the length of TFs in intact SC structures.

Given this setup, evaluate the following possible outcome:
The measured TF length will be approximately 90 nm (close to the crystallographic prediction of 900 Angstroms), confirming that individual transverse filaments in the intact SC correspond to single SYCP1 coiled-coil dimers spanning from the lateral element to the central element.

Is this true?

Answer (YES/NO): YES